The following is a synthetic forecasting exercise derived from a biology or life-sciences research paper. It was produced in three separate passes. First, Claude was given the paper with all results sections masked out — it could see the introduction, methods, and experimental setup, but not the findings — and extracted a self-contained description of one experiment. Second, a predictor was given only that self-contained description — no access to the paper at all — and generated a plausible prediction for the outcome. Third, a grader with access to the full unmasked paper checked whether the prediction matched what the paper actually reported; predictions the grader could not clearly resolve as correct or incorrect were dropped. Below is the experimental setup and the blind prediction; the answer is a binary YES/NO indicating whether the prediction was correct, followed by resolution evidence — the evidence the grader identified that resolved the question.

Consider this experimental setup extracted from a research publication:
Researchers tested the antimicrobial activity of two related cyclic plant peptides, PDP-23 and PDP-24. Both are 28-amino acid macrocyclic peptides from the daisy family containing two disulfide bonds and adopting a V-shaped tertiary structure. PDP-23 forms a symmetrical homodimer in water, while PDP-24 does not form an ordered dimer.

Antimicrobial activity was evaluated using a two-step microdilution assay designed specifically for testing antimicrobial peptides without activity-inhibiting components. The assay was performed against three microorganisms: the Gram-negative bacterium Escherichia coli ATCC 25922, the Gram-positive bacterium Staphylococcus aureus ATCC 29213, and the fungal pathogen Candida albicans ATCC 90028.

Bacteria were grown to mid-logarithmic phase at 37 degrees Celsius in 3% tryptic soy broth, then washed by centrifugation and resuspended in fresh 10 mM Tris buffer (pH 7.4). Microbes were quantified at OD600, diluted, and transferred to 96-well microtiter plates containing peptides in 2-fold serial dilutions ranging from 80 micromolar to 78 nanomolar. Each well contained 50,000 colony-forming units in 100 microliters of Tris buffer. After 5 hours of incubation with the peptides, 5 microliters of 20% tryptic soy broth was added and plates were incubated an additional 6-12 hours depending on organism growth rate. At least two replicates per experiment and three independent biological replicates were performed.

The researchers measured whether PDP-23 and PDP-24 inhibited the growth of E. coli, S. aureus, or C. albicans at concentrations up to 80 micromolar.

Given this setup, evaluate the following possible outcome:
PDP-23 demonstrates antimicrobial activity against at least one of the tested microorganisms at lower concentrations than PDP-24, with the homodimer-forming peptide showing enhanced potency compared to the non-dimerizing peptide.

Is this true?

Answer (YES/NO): NO